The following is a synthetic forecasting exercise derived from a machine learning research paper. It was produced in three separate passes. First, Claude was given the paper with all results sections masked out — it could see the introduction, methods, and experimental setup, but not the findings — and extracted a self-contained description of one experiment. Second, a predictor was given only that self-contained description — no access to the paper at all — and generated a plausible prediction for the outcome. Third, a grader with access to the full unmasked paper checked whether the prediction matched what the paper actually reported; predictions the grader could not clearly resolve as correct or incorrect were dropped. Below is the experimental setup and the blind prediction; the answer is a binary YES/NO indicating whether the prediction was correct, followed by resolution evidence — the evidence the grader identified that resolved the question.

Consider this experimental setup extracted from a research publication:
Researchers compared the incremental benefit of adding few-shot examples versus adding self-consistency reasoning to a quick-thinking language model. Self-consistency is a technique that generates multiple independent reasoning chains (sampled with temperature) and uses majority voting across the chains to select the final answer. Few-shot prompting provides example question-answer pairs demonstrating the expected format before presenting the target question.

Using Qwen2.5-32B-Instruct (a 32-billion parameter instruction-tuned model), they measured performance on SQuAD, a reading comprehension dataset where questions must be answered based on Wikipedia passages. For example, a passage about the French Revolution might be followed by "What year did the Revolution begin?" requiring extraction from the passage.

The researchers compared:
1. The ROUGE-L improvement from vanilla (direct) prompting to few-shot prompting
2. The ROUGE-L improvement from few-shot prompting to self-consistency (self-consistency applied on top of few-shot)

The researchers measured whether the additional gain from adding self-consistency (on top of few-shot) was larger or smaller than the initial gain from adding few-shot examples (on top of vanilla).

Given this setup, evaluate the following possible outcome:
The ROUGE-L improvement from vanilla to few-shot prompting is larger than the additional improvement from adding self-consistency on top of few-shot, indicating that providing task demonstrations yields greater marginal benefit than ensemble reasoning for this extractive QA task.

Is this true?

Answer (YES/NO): YES